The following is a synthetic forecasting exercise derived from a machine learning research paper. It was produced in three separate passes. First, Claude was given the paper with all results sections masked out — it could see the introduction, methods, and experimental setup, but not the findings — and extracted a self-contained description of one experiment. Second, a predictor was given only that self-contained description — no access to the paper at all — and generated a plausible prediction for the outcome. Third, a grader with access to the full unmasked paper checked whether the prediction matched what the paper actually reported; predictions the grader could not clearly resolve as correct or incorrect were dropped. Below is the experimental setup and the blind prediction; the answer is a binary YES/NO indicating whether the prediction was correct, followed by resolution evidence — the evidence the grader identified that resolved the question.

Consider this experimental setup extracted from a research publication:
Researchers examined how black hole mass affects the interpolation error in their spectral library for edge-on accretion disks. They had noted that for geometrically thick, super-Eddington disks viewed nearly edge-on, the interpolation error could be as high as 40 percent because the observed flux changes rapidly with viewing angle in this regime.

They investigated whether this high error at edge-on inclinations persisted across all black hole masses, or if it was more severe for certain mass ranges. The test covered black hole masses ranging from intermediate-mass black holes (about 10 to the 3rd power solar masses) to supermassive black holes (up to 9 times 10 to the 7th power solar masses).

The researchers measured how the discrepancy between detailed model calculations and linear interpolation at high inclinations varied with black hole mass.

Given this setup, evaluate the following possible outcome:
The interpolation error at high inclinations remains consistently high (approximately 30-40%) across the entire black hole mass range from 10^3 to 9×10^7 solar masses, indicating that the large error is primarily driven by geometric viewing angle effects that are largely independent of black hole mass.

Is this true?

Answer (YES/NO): NO